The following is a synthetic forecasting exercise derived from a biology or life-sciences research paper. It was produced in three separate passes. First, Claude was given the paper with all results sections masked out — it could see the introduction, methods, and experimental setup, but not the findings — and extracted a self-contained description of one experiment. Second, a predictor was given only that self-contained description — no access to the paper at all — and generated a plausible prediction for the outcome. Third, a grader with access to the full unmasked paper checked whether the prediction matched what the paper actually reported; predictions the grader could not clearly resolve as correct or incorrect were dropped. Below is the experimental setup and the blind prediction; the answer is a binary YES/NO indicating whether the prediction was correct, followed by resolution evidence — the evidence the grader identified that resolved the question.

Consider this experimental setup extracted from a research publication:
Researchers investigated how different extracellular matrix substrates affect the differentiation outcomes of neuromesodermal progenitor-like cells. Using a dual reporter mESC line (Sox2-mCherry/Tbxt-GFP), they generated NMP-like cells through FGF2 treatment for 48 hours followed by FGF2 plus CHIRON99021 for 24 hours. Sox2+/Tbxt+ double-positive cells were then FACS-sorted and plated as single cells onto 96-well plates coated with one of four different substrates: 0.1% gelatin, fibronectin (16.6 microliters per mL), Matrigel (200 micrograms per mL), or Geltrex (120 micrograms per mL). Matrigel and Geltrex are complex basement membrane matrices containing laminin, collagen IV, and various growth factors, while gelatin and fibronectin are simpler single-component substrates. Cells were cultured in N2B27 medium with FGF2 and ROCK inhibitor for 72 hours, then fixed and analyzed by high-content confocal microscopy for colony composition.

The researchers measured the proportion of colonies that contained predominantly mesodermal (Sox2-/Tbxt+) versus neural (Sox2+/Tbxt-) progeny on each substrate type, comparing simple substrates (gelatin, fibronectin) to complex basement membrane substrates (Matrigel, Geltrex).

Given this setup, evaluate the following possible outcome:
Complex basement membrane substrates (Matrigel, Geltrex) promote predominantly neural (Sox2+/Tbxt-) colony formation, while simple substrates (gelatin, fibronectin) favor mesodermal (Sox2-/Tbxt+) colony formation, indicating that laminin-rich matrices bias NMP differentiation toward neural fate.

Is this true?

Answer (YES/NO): NO